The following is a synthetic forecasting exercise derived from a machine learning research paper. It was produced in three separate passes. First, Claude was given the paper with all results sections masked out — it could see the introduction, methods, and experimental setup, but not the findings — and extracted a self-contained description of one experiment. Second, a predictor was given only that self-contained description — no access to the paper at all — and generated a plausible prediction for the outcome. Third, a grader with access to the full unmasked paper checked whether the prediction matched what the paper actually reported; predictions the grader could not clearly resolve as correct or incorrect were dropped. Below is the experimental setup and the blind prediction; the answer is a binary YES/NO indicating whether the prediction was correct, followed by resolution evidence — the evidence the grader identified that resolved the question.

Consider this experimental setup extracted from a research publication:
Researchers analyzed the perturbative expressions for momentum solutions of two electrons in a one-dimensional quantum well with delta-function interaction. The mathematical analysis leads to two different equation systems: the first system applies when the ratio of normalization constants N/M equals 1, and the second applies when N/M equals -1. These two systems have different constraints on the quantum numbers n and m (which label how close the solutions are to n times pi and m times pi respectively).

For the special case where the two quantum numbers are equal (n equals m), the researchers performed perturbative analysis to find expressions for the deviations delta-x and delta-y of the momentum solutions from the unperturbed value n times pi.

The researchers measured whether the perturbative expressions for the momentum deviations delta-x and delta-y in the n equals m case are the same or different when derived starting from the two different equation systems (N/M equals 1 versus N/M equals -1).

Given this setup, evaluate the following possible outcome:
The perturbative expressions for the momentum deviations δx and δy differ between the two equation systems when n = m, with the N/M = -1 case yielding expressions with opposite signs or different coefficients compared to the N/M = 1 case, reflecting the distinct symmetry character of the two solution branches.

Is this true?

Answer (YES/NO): NO